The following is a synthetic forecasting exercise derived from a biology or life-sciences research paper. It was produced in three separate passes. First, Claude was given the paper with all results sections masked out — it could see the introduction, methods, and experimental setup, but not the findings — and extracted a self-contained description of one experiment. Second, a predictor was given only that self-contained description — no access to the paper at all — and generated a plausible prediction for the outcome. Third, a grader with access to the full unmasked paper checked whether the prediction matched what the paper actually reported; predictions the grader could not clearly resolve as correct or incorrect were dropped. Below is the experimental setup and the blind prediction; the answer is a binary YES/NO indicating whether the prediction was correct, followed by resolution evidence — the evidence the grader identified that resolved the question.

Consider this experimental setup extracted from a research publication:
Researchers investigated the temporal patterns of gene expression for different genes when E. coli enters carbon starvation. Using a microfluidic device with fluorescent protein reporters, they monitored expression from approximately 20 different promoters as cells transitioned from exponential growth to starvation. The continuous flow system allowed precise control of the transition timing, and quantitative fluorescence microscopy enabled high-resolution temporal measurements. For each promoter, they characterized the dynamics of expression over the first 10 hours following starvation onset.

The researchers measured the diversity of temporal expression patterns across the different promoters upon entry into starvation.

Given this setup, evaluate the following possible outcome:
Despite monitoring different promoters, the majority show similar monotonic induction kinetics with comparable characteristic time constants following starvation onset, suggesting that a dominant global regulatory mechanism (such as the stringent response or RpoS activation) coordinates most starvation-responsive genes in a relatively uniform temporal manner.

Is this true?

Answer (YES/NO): NO